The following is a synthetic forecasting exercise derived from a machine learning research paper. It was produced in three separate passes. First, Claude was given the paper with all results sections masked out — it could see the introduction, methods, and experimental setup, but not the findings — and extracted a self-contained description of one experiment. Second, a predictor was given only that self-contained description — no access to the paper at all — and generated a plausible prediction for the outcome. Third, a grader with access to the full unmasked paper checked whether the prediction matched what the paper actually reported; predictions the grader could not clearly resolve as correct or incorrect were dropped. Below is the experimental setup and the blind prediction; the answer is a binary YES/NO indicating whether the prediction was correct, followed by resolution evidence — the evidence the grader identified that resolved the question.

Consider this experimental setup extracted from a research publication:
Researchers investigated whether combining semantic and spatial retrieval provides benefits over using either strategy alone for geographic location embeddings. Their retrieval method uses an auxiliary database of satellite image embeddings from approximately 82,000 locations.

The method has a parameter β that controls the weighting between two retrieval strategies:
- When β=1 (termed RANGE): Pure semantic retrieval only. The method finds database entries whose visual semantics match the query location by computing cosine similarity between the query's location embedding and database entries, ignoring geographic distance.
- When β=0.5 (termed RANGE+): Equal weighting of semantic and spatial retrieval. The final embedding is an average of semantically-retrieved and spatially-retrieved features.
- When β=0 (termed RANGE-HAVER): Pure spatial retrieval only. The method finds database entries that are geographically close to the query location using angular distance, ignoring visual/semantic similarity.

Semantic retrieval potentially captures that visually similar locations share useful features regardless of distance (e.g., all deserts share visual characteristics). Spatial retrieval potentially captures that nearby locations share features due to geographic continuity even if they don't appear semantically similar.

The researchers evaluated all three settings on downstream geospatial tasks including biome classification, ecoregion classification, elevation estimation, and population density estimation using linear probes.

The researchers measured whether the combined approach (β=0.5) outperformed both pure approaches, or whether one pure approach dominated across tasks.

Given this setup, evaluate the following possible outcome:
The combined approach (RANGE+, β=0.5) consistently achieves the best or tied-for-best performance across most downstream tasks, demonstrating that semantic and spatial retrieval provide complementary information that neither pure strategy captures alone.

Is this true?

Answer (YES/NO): NO